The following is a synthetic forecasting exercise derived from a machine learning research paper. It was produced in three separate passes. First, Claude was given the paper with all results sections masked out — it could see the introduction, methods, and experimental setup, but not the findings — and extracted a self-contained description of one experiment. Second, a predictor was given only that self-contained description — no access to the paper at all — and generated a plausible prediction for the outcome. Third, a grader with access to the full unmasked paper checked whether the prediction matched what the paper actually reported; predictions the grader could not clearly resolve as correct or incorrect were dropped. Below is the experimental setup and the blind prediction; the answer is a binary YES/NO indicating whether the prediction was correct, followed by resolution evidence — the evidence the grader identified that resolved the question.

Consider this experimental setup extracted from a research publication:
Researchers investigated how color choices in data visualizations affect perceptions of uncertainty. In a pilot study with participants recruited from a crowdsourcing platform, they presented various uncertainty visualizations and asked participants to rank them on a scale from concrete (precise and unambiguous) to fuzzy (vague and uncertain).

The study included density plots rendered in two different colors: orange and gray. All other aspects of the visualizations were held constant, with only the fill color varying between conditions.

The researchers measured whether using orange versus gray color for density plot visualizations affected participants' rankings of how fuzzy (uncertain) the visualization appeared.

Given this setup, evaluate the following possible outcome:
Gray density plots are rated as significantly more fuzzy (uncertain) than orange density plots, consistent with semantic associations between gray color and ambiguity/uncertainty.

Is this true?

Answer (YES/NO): NO